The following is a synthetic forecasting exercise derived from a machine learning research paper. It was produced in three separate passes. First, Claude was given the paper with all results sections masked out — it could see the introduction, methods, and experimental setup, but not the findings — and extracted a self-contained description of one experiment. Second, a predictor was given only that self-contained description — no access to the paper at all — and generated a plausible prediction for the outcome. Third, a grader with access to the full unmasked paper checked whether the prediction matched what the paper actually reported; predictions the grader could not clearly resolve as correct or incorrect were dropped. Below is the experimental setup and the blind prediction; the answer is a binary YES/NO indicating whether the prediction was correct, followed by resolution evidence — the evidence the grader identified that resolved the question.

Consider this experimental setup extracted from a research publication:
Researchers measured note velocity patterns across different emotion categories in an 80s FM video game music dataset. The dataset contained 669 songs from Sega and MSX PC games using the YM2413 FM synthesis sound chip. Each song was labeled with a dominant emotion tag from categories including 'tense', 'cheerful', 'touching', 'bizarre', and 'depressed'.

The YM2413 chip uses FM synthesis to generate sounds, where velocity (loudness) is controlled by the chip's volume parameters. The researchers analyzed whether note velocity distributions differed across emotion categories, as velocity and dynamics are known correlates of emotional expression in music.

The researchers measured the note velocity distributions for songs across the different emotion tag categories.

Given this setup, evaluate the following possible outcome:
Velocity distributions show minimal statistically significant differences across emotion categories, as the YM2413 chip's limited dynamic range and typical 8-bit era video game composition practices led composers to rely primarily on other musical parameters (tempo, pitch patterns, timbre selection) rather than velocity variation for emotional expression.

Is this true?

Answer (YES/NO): YES